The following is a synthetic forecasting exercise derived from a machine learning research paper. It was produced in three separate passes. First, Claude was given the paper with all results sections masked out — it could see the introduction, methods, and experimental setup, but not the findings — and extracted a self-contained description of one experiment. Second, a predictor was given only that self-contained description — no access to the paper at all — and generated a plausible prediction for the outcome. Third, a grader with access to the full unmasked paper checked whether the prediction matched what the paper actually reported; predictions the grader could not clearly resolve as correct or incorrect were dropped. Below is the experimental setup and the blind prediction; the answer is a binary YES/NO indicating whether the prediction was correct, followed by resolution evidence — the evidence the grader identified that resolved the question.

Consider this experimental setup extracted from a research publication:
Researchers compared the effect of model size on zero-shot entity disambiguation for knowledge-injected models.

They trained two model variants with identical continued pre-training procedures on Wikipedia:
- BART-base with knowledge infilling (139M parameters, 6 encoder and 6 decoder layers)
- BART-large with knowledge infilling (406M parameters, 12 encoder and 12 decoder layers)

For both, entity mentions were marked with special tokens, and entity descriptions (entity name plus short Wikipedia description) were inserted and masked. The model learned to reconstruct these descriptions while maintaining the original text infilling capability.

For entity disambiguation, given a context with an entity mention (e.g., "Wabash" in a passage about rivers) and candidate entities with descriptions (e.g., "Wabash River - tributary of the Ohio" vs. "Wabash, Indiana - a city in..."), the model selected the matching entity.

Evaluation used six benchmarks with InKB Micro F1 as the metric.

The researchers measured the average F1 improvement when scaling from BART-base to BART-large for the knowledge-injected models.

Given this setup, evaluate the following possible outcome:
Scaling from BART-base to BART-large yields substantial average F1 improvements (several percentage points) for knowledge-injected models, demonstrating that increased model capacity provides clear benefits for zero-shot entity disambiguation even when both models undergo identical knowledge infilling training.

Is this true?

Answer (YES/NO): NO